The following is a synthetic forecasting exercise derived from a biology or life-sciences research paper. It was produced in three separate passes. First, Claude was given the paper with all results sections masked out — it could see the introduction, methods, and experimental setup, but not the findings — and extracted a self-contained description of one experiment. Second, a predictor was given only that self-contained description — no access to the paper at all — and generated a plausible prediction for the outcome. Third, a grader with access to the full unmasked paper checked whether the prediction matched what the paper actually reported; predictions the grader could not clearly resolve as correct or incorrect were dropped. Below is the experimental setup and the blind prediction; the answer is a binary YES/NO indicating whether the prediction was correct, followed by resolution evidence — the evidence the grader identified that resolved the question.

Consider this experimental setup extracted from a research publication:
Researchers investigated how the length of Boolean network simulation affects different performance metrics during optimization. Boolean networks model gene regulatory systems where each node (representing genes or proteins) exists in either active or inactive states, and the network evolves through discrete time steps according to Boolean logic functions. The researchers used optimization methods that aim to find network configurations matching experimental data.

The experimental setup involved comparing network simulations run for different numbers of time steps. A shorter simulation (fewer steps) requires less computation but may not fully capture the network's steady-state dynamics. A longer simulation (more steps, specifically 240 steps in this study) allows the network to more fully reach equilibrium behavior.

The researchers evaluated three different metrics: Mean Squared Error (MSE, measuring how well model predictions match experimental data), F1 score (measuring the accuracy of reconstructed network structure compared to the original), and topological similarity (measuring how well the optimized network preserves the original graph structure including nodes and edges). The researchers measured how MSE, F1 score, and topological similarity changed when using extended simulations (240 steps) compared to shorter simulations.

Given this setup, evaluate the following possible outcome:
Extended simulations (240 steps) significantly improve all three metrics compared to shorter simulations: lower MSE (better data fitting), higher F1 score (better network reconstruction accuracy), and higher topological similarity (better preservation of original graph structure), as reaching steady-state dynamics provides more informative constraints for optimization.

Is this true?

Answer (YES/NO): NO